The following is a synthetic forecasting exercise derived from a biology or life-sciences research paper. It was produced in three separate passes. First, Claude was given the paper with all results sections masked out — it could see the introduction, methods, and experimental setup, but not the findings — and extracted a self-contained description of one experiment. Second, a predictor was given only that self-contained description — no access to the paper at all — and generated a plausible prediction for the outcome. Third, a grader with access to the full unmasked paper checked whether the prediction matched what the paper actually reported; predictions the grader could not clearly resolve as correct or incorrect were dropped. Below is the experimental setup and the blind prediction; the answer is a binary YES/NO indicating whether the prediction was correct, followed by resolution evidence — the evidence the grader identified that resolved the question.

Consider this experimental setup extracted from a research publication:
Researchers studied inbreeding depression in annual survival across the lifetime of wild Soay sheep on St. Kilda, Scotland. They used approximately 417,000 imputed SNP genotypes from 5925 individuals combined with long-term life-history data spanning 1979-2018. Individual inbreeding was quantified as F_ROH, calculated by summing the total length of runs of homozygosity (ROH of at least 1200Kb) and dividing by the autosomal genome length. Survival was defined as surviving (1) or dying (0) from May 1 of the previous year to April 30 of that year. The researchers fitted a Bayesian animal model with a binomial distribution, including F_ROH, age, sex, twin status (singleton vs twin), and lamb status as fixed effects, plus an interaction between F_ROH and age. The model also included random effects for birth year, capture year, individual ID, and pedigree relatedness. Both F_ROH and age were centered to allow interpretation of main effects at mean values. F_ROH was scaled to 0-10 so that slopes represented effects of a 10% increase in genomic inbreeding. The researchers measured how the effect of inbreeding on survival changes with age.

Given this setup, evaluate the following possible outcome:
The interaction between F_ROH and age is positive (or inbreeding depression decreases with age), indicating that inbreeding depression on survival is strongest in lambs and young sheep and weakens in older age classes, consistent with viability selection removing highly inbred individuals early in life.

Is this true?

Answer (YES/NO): NO